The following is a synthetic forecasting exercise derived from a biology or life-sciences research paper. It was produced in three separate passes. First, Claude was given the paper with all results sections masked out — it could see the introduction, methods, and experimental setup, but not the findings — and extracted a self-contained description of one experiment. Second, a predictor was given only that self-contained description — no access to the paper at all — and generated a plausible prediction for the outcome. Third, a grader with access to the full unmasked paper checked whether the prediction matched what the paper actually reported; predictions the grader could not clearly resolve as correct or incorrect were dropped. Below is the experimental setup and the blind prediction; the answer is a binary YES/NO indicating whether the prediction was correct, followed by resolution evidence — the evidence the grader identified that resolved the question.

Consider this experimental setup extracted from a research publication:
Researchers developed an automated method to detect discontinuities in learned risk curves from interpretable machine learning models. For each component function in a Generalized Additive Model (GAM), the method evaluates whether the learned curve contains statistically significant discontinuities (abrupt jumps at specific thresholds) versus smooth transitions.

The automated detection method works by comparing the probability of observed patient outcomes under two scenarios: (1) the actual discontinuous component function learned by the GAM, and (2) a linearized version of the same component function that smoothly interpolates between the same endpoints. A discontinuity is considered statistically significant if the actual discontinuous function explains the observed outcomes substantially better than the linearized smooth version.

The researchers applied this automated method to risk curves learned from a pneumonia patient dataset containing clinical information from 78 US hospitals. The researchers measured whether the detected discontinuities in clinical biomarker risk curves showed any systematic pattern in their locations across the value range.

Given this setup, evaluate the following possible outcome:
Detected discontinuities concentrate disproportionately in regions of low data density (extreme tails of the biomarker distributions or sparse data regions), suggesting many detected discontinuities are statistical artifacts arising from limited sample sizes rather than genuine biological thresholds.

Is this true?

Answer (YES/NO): NO